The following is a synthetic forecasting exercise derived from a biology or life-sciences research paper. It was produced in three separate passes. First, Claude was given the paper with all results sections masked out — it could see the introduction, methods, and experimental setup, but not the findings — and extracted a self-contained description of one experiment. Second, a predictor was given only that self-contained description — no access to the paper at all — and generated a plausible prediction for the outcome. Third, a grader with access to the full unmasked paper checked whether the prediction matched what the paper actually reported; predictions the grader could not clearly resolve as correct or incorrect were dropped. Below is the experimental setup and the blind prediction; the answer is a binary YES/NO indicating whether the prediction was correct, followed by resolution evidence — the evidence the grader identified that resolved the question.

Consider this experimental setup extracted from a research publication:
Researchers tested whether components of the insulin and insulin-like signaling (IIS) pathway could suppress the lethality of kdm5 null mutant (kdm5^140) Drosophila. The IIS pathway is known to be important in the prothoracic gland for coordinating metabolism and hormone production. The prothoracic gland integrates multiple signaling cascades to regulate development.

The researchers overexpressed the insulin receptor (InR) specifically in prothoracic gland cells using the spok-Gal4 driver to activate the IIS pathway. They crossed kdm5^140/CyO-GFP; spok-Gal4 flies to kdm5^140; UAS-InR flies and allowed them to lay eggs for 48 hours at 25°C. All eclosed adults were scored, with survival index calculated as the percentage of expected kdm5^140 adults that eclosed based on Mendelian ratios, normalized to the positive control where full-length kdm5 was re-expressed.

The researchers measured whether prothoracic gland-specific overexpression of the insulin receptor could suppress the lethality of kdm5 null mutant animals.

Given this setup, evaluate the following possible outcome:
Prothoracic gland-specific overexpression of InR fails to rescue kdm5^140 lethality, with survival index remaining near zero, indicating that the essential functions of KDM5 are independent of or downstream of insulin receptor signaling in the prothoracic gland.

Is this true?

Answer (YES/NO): NO